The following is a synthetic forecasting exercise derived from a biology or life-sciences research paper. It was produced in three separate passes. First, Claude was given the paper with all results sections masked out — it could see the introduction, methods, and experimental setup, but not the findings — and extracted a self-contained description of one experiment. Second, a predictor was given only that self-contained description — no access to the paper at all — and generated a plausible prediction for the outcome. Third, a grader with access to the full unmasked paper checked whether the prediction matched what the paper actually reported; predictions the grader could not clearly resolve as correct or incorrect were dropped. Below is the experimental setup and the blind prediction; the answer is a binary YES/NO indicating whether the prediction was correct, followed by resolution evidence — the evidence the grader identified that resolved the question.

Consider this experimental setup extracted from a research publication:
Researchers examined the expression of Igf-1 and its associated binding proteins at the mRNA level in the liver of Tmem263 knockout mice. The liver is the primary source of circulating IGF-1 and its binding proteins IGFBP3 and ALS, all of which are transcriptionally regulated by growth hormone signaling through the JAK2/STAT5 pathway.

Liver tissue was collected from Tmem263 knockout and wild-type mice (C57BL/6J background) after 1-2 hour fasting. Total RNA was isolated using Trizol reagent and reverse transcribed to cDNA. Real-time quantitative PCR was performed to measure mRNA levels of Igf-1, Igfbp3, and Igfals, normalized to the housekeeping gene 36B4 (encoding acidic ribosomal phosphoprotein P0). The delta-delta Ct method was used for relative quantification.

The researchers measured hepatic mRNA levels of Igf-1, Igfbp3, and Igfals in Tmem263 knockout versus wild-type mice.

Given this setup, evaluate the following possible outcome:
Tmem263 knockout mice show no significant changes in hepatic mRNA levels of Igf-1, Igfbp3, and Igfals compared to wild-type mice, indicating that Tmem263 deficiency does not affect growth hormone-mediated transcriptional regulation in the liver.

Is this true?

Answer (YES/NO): NO